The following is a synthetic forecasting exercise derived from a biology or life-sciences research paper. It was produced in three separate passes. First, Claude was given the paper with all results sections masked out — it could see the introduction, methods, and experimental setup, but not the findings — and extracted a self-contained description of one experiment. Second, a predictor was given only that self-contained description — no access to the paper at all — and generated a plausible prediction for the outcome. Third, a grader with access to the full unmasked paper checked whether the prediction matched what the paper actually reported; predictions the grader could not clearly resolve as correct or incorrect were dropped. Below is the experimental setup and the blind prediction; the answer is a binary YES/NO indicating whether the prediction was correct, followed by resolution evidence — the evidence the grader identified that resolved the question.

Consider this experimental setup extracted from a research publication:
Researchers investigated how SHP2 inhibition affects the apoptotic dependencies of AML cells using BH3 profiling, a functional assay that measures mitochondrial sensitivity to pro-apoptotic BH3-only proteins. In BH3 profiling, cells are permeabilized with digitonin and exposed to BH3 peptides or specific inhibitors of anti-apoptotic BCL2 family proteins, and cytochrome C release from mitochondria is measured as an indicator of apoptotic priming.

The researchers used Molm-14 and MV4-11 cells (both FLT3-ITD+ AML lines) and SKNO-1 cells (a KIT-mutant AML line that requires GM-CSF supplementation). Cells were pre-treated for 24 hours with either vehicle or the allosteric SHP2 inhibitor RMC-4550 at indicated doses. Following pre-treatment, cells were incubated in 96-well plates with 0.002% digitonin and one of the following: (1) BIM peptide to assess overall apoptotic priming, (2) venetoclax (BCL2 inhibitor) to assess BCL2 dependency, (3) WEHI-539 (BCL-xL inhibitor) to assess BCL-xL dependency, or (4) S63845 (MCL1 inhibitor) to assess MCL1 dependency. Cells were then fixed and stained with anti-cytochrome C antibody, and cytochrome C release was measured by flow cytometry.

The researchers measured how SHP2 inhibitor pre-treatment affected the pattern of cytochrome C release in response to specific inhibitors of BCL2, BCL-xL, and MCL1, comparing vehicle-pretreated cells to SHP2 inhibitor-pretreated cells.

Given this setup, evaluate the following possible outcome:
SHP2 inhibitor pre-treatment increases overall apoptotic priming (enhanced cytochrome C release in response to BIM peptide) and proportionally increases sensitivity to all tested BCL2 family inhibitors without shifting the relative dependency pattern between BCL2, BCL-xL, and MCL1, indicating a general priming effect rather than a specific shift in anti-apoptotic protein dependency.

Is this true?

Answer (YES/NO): NO